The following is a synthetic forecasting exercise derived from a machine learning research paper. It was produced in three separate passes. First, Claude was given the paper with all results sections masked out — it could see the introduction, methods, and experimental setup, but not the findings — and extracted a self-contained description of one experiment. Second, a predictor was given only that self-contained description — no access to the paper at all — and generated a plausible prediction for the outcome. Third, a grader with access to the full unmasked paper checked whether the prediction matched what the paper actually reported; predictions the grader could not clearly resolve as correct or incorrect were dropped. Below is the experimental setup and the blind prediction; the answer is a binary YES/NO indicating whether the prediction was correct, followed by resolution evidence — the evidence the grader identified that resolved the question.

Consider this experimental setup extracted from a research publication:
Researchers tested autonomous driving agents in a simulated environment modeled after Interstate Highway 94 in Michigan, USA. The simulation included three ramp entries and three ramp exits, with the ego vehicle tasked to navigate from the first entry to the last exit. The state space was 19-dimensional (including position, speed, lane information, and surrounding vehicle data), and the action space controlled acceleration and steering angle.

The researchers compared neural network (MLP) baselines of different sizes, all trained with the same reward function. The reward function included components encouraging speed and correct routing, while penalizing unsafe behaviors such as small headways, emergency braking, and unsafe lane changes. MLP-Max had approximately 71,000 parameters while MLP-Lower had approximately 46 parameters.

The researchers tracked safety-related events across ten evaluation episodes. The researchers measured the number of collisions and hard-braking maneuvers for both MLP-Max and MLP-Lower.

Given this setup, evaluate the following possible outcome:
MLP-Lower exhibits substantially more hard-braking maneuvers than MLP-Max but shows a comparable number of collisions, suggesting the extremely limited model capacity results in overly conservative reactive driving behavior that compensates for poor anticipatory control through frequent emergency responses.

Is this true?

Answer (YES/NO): NO